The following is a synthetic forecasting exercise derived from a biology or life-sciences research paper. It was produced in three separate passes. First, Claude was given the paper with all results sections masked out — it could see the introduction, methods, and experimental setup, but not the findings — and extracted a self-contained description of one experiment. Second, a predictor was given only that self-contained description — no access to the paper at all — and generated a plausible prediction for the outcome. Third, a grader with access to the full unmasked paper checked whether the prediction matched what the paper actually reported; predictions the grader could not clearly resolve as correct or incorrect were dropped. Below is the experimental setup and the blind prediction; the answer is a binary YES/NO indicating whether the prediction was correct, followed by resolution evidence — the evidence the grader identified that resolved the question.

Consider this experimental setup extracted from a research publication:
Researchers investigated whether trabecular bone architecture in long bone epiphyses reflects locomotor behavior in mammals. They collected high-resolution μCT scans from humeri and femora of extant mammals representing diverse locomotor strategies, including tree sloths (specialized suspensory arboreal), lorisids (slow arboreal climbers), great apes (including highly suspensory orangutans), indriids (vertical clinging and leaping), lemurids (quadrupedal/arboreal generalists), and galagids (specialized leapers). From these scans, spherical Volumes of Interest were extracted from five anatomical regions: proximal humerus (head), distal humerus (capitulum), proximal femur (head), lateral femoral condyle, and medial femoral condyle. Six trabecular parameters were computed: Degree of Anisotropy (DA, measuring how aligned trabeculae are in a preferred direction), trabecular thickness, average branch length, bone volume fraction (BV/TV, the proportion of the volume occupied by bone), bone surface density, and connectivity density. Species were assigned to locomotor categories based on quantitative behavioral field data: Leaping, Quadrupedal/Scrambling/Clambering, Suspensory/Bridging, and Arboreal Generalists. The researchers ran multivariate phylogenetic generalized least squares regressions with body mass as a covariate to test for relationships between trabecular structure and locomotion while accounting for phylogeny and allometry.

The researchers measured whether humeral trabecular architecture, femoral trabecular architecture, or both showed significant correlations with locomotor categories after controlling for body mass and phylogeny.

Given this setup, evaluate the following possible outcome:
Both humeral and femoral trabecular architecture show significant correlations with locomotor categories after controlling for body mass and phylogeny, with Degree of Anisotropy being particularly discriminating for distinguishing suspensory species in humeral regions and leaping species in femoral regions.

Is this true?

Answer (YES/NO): NO